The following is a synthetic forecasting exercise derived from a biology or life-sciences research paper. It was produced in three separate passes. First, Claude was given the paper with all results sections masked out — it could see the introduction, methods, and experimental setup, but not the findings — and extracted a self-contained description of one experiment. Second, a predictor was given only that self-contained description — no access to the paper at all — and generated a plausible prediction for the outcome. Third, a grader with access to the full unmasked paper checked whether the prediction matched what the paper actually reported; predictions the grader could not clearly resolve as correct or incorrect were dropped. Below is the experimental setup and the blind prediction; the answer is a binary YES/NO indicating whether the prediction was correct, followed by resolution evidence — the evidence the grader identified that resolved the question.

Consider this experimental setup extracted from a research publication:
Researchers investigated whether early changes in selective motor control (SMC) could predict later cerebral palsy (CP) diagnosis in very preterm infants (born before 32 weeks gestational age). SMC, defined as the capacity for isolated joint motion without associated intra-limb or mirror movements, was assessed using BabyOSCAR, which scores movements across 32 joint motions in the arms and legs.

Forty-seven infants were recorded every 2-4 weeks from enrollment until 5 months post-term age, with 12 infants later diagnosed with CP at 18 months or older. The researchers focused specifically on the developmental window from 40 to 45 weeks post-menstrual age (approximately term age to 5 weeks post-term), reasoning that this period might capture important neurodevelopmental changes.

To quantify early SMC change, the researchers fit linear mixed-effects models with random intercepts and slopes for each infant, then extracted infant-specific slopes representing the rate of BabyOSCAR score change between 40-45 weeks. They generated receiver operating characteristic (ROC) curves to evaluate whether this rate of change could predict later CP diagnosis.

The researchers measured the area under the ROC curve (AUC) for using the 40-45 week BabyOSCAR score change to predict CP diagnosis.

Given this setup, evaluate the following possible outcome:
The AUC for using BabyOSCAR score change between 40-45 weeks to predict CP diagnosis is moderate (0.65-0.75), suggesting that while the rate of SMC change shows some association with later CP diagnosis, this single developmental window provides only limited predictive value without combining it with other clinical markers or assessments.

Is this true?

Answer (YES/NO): NO